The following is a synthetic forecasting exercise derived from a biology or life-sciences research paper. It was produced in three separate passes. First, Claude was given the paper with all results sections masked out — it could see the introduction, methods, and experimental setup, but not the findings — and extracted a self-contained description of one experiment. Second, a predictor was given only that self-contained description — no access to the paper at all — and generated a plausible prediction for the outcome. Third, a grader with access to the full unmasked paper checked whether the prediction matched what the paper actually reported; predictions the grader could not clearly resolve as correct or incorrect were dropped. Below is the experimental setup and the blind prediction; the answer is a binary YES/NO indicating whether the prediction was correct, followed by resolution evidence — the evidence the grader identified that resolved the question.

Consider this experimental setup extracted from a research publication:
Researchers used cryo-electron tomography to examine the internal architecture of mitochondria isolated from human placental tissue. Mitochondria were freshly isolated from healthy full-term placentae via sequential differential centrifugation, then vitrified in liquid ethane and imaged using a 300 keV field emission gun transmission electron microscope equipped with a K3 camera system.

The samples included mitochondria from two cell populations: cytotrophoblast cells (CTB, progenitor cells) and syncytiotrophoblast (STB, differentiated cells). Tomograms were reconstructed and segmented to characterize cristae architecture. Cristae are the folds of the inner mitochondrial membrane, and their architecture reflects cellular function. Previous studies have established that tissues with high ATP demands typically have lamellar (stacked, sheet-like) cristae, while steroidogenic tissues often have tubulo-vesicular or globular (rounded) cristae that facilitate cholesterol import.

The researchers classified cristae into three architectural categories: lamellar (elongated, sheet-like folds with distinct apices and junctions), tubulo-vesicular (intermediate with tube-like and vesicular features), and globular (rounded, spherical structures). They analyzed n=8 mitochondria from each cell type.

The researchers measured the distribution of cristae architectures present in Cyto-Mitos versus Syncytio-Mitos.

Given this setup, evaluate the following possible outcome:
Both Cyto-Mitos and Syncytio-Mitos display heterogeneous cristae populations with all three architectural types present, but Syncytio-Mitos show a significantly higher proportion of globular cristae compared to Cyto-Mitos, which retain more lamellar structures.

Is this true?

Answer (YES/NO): NO